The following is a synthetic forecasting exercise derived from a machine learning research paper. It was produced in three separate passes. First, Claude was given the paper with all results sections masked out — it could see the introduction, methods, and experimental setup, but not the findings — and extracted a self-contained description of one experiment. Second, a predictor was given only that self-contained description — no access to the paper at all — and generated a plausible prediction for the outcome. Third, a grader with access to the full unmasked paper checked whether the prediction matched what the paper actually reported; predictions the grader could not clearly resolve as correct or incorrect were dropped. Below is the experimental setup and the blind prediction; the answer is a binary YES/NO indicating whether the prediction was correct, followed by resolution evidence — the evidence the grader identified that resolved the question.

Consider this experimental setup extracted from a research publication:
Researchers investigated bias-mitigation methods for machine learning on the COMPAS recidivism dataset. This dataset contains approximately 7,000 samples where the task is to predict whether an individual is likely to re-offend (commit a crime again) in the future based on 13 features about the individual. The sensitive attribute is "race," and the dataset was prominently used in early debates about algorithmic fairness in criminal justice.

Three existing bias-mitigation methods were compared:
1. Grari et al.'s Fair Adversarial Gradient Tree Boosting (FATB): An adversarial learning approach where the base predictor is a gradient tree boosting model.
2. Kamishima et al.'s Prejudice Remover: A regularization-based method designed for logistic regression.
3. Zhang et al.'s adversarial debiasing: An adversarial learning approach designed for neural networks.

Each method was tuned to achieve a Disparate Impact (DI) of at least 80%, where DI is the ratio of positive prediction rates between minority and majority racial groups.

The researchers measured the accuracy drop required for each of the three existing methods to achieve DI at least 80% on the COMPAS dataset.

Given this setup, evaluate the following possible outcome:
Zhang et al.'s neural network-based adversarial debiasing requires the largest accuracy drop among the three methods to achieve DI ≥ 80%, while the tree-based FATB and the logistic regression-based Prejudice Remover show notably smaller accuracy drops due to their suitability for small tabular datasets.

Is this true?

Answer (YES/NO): NO